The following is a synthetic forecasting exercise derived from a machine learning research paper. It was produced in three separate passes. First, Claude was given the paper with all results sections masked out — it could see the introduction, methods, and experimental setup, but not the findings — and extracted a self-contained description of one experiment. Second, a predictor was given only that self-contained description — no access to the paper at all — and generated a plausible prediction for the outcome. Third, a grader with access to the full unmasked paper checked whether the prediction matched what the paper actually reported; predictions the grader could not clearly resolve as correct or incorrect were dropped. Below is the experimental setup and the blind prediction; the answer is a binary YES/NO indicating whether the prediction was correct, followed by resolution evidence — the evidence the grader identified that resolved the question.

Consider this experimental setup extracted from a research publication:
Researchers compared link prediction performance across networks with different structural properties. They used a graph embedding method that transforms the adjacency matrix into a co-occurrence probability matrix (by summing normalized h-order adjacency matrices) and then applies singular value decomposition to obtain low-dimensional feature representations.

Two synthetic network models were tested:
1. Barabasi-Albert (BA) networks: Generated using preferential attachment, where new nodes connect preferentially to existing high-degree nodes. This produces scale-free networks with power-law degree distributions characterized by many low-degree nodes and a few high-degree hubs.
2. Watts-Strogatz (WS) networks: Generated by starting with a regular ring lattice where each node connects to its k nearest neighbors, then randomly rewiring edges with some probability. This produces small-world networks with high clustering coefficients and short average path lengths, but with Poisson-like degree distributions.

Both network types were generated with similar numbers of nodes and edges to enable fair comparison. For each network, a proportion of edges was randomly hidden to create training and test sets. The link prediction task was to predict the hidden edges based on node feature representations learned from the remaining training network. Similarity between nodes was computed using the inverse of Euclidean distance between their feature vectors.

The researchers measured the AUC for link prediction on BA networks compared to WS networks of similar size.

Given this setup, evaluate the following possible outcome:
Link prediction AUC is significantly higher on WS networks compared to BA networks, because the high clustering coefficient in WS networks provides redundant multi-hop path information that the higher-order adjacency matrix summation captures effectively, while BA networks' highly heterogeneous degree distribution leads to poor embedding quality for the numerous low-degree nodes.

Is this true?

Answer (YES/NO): YES